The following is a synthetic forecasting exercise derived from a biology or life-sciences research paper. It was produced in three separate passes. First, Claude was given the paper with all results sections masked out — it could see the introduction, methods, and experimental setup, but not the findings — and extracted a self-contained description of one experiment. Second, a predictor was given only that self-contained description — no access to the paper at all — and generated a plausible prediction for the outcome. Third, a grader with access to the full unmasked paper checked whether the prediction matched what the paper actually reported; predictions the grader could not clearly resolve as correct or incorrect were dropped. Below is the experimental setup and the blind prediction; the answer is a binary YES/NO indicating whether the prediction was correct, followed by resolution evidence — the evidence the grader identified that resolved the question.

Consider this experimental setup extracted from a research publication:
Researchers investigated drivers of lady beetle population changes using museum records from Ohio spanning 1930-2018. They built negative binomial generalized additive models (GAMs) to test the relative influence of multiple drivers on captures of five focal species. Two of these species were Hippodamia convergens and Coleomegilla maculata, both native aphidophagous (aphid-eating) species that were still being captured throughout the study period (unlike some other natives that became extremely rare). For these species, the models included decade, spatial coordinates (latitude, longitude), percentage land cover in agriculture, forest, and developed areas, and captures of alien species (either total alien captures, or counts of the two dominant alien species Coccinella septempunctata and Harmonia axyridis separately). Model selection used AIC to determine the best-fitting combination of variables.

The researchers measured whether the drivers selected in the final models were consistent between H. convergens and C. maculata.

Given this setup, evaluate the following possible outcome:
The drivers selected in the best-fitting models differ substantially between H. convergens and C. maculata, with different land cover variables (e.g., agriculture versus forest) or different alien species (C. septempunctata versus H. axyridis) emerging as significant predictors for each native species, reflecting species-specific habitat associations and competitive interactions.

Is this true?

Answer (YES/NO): YES